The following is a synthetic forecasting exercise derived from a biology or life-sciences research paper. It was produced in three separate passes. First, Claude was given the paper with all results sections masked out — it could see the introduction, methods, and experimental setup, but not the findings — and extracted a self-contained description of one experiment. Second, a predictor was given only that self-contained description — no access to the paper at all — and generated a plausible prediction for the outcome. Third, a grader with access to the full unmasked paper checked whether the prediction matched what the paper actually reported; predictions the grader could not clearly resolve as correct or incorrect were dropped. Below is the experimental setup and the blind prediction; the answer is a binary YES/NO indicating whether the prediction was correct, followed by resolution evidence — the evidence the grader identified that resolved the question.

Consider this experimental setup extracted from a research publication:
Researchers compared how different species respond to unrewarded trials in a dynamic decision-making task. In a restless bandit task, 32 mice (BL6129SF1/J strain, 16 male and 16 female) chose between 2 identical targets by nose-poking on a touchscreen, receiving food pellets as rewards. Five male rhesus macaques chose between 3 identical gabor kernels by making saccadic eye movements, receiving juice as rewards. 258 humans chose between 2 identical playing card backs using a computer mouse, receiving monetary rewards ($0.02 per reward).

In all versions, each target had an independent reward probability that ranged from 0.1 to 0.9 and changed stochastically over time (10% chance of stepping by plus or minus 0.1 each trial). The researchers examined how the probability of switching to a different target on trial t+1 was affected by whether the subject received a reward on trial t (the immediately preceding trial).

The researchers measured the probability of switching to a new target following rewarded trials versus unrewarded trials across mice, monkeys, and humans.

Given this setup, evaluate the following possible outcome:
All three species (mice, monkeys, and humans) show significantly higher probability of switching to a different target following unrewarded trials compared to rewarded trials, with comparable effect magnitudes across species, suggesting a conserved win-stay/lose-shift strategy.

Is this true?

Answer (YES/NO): NO